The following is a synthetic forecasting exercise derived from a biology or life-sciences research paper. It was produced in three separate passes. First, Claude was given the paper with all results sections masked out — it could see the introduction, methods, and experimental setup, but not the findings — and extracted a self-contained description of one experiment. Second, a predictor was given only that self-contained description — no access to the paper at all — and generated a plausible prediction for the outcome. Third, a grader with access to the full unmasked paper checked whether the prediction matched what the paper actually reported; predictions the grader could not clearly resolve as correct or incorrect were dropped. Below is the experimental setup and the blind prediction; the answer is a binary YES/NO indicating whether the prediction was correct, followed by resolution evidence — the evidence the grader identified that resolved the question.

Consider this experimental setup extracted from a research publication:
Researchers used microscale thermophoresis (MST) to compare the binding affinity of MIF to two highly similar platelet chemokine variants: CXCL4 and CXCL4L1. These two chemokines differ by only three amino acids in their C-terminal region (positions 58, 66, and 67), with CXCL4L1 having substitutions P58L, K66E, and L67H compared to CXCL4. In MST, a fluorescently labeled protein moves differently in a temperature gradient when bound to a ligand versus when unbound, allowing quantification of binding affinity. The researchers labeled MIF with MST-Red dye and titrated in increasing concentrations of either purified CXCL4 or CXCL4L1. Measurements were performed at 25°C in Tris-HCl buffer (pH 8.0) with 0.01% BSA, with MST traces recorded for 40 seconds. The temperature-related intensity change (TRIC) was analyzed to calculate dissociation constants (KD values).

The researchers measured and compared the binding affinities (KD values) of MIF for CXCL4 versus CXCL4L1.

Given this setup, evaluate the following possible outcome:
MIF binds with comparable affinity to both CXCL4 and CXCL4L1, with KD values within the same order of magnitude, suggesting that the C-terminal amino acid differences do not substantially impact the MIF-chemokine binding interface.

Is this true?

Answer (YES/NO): NO